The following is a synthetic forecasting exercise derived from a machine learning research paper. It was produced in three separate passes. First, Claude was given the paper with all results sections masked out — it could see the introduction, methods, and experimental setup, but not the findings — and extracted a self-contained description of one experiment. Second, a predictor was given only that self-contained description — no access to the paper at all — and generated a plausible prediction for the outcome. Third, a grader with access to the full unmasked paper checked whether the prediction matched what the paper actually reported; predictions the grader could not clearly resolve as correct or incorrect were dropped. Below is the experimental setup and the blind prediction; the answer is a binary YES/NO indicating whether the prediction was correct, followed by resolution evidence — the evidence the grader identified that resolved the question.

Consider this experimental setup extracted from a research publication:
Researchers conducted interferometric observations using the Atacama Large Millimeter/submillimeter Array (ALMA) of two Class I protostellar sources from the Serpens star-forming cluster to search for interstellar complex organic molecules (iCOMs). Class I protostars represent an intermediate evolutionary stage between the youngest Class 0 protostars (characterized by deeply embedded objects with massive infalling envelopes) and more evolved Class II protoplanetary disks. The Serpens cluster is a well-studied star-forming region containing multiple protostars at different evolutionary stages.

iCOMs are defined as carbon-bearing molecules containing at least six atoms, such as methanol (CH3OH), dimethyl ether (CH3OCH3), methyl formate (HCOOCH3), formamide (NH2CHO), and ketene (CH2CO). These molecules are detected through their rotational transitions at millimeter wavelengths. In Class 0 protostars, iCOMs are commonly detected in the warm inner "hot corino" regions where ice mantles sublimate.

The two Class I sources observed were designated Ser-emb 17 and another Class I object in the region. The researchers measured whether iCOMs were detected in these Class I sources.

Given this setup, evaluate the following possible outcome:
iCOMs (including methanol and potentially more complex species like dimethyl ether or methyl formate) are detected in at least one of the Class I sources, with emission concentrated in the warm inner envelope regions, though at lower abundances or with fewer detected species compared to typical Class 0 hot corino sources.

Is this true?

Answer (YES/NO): NO